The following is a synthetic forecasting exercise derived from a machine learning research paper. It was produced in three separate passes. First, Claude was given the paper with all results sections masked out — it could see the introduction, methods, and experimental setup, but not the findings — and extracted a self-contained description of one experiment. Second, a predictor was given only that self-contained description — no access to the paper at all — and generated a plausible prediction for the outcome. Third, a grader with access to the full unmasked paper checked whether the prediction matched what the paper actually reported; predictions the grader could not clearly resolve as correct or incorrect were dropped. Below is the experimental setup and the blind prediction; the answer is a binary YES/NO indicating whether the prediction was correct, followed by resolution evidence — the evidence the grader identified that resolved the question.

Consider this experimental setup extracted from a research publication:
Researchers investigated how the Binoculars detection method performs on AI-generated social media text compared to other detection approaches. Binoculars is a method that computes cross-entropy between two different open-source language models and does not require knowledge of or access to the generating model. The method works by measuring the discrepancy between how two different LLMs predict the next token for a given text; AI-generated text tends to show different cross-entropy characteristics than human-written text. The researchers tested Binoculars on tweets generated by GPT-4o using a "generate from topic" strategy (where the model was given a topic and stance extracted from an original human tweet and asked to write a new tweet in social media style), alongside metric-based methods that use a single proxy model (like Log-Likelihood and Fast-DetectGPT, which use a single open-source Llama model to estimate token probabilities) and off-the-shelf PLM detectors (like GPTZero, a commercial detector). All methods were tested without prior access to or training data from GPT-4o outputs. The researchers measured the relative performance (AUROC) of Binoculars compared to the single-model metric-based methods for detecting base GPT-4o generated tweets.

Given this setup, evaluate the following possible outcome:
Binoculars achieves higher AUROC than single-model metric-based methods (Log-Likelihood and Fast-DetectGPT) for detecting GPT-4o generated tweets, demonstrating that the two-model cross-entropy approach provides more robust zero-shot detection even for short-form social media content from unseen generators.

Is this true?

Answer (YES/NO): NO